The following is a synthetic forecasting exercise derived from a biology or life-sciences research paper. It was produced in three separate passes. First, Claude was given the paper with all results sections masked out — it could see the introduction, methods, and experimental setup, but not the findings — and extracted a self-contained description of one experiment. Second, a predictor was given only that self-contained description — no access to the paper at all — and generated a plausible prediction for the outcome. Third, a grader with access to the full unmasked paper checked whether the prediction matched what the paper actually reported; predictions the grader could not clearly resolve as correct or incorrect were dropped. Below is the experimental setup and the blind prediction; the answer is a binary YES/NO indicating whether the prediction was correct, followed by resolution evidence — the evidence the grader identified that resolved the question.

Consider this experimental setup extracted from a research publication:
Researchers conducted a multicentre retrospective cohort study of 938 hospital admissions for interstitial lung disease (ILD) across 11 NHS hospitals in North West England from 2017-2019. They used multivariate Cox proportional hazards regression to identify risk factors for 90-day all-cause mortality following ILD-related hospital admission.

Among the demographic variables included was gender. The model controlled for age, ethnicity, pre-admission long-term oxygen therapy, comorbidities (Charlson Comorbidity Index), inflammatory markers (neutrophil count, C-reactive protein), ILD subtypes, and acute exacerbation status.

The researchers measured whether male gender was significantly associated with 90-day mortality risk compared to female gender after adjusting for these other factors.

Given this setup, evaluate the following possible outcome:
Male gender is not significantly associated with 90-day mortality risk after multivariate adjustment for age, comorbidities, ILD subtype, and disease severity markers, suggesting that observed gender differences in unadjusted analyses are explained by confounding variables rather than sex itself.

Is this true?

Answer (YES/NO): NO